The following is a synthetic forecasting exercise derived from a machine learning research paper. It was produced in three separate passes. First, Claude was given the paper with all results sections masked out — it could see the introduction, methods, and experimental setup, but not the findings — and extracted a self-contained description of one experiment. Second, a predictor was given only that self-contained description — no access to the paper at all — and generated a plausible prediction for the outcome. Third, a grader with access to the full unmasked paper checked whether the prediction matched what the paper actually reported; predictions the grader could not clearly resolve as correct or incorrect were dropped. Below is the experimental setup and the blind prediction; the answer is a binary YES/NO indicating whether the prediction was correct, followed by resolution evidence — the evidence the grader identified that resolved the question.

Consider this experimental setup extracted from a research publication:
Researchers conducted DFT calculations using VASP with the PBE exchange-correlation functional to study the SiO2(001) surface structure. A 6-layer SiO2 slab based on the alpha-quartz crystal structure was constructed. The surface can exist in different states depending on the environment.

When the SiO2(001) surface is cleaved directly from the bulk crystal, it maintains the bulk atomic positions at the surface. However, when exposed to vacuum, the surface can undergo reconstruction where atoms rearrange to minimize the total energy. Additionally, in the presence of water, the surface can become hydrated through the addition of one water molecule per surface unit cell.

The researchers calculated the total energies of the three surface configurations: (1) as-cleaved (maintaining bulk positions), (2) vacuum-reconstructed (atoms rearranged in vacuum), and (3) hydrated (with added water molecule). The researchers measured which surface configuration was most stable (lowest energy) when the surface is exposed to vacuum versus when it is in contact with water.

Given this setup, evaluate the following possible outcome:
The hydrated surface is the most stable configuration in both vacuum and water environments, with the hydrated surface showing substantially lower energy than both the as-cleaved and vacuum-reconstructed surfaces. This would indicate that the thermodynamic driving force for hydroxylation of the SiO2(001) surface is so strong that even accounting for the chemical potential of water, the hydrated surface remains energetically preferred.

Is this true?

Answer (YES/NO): NO